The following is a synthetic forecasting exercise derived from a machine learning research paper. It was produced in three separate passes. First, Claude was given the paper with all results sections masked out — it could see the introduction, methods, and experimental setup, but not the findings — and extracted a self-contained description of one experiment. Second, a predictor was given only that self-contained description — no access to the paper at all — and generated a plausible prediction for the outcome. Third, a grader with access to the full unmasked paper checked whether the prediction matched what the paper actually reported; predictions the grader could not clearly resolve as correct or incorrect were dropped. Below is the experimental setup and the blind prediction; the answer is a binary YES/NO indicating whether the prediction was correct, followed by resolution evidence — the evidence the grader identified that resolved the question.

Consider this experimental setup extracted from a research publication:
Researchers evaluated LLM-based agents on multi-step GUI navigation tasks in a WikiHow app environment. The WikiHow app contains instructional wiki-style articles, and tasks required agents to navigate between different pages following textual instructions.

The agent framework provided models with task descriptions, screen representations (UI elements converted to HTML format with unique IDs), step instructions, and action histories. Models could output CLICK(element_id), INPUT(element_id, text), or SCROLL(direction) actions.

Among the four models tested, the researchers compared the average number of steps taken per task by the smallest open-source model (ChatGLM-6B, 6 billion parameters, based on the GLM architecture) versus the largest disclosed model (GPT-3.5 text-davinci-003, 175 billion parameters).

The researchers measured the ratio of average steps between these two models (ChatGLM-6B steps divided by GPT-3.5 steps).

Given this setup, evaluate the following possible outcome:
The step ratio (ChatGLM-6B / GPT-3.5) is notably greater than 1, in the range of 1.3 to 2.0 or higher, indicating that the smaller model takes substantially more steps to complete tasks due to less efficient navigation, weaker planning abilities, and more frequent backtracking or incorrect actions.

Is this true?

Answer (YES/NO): YES